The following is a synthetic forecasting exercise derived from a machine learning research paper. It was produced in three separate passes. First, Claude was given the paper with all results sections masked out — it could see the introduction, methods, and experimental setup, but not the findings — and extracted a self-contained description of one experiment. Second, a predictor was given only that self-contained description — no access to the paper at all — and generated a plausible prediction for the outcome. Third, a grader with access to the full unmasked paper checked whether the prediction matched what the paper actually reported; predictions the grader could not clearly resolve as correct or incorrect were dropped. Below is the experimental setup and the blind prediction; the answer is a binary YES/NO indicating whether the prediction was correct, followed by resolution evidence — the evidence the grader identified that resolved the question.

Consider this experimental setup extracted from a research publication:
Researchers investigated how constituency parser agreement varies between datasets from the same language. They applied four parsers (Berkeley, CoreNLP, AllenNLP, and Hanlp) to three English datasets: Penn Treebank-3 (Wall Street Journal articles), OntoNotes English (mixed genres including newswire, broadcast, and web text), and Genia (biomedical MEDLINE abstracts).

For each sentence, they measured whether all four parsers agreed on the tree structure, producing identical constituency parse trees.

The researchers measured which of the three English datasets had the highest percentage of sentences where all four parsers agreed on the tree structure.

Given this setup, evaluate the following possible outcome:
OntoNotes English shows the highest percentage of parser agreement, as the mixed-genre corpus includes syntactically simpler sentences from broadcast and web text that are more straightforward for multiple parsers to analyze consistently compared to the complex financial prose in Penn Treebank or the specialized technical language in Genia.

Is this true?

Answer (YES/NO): YES